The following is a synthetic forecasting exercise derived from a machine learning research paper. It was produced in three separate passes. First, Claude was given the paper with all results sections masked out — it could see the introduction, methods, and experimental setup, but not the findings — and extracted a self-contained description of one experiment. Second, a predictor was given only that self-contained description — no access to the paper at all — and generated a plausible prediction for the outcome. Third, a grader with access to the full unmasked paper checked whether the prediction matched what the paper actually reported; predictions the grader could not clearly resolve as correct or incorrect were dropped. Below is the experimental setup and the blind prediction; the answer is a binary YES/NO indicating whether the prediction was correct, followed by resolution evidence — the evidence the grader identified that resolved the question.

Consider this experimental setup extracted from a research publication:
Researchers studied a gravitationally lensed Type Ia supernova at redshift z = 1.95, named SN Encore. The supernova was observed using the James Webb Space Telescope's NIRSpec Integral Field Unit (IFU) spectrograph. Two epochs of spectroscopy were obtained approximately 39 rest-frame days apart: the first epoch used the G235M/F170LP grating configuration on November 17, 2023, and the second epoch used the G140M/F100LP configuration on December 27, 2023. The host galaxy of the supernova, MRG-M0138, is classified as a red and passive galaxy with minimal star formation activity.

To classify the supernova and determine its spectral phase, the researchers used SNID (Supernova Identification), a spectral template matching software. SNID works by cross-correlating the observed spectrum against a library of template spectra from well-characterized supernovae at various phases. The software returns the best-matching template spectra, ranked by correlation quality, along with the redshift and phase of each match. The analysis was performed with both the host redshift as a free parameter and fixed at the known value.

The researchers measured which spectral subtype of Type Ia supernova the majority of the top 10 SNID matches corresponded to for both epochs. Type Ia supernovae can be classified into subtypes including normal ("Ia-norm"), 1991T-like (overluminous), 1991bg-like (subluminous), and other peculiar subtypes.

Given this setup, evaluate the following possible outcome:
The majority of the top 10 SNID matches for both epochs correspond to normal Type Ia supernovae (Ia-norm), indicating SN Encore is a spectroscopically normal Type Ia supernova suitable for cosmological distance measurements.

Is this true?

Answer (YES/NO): YES